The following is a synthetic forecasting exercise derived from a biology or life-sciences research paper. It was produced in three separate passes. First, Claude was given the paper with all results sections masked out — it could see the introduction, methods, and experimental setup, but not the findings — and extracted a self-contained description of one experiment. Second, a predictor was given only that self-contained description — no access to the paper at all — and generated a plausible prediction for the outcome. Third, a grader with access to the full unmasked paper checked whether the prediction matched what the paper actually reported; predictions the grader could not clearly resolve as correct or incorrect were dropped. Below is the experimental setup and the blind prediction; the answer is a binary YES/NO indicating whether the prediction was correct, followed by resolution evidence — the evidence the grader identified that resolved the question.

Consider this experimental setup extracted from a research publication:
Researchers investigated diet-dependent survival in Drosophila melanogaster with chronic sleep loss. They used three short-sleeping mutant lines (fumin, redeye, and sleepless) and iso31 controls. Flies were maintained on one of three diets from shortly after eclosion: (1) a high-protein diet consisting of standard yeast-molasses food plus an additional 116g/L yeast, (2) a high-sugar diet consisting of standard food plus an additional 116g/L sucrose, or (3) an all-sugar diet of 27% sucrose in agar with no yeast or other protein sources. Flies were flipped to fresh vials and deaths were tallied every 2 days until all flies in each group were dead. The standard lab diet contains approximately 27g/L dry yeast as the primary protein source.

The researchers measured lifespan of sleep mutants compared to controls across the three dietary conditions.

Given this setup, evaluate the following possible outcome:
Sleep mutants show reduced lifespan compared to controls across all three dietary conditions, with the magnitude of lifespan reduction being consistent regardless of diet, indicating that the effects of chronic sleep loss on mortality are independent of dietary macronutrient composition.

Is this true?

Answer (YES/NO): NO